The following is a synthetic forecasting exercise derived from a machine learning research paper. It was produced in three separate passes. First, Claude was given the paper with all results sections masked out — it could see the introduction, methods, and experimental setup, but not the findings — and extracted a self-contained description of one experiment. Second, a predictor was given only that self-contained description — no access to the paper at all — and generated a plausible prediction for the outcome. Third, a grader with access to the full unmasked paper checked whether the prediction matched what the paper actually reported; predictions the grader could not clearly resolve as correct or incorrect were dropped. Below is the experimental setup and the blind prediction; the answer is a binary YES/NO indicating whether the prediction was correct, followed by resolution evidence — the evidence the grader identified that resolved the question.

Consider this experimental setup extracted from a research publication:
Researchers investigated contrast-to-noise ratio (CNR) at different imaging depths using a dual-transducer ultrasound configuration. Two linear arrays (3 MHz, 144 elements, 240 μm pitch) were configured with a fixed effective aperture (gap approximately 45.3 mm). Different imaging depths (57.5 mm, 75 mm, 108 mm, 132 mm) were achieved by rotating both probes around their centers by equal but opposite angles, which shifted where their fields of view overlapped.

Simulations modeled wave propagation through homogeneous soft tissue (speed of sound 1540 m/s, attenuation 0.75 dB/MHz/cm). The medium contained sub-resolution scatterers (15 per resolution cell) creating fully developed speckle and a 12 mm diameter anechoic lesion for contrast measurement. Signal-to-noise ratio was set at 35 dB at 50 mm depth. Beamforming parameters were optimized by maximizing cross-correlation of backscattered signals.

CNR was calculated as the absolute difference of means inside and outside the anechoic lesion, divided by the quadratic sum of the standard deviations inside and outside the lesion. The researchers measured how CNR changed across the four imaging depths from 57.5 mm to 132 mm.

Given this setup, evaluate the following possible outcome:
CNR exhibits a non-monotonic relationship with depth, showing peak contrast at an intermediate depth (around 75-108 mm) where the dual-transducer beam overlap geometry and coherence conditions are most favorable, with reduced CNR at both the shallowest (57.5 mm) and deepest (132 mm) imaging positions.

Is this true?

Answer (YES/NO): NO